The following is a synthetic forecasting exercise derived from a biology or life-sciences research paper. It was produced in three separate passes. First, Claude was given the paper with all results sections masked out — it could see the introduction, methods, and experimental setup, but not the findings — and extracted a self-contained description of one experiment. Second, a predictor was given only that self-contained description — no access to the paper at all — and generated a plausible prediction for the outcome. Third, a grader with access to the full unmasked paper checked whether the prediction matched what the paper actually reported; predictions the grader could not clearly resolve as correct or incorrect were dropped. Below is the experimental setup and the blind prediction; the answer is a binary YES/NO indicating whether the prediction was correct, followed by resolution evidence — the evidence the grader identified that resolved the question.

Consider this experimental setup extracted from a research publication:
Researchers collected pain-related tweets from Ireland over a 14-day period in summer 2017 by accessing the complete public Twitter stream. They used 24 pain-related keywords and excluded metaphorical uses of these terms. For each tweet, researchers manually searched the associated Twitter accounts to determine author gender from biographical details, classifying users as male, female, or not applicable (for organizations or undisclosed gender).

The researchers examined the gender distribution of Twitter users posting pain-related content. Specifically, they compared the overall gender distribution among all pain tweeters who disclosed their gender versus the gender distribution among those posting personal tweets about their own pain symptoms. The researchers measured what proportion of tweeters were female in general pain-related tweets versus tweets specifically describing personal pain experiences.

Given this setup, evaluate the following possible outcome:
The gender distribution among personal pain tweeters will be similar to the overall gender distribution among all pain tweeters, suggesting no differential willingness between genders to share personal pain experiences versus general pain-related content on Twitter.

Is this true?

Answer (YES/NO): NO